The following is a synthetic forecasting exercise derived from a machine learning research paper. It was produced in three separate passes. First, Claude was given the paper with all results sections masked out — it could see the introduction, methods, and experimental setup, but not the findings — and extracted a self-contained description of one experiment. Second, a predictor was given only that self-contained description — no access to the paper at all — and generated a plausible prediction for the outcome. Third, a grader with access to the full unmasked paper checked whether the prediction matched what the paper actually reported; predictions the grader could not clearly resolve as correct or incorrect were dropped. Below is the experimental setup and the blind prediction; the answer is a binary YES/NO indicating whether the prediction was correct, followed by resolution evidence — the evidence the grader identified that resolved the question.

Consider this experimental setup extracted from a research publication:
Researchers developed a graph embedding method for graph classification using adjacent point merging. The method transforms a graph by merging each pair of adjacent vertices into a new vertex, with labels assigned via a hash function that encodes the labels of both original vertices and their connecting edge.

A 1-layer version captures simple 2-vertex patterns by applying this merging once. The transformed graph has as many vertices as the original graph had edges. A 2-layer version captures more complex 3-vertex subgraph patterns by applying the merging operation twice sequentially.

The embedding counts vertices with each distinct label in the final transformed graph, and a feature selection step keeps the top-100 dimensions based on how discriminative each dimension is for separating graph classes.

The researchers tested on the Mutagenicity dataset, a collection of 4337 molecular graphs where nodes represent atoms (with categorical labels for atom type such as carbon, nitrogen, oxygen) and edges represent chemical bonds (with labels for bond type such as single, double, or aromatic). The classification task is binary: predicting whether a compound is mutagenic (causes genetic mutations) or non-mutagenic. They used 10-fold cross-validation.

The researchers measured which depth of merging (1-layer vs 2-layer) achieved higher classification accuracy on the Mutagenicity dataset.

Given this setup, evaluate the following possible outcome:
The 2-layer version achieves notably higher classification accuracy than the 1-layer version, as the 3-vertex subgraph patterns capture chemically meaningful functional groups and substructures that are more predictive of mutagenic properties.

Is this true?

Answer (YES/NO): YES